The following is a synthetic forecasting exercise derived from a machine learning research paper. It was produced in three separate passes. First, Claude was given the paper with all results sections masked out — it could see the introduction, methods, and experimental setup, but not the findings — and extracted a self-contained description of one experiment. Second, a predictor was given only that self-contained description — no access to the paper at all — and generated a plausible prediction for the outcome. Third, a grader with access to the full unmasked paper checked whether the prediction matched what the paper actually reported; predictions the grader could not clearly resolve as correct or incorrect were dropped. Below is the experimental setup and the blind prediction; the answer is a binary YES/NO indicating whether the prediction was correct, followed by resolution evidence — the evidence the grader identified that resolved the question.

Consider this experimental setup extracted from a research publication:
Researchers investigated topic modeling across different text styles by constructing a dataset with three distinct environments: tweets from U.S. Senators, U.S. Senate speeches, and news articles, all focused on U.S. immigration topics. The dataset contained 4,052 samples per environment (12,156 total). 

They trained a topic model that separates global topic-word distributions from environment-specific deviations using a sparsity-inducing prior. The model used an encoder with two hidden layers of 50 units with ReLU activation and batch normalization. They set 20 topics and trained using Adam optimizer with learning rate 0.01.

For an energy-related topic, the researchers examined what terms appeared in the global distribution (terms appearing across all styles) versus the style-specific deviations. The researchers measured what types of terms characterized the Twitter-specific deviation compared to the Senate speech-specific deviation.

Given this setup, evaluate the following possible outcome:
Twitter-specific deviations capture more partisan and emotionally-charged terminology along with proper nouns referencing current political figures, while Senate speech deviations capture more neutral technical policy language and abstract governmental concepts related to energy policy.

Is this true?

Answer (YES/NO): NO